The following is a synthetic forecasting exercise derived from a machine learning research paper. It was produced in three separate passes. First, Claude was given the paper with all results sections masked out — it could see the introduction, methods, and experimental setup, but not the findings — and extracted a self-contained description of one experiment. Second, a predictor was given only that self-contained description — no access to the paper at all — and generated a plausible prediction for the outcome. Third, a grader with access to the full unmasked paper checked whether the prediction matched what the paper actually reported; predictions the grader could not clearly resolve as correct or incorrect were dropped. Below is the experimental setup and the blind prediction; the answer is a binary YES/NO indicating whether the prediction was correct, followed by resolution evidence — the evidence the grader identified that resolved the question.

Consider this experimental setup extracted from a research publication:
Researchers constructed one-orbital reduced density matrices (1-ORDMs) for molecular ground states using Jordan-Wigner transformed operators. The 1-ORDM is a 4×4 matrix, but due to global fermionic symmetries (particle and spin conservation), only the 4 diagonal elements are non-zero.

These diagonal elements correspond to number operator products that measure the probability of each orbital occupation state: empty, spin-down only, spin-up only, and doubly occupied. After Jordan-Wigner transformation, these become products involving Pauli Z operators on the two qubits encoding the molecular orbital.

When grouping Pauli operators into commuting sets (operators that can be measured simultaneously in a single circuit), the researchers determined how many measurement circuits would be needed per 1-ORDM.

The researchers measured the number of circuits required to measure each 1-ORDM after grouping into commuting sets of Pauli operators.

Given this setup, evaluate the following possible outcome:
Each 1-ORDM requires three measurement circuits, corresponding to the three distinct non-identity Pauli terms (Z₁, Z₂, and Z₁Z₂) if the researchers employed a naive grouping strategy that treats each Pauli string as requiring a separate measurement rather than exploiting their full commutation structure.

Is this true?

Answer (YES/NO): NO